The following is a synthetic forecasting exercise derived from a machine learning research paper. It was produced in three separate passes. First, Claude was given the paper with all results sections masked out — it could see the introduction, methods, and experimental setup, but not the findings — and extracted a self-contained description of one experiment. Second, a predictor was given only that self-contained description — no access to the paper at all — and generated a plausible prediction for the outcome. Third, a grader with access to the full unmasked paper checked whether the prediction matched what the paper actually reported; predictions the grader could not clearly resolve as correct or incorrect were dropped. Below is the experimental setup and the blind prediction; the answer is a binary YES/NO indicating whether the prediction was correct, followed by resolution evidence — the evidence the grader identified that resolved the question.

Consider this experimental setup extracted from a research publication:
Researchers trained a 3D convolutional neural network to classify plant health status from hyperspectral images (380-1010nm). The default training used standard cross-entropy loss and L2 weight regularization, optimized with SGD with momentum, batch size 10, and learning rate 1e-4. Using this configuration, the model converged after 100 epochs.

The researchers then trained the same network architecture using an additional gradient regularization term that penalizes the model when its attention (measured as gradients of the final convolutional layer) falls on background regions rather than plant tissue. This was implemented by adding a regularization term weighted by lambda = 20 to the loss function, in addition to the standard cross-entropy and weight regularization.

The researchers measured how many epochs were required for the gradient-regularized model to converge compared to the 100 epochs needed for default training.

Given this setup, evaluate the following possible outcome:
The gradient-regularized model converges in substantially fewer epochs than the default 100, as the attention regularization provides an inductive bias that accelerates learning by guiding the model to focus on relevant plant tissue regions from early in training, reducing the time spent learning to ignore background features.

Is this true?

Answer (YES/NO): NO